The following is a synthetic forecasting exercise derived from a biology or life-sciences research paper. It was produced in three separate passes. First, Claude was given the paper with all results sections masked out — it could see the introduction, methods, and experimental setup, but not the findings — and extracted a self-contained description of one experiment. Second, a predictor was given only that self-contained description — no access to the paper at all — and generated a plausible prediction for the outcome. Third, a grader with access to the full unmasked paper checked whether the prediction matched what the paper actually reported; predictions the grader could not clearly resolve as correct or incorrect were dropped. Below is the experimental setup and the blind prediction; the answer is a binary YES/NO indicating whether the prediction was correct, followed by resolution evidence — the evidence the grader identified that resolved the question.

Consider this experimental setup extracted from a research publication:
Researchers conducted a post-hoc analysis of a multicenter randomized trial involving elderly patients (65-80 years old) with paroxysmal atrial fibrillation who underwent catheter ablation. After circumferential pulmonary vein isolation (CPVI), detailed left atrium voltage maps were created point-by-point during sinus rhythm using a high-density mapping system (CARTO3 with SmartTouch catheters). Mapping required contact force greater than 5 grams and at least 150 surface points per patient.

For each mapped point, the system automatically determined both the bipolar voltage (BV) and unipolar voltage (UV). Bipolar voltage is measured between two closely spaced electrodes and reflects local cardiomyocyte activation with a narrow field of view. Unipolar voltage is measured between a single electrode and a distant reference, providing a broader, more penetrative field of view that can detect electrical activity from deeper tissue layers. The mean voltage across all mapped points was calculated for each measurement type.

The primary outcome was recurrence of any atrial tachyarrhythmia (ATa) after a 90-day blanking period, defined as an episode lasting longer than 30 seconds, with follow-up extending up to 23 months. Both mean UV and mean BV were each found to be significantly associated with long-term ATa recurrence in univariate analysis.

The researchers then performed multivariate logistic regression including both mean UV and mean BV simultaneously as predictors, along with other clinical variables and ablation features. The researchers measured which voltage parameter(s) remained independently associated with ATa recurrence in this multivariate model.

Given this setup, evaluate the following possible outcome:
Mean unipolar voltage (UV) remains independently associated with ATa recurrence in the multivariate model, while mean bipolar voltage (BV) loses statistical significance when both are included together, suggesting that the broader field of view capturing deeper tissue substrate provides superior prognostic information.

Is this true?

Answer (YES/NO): YES